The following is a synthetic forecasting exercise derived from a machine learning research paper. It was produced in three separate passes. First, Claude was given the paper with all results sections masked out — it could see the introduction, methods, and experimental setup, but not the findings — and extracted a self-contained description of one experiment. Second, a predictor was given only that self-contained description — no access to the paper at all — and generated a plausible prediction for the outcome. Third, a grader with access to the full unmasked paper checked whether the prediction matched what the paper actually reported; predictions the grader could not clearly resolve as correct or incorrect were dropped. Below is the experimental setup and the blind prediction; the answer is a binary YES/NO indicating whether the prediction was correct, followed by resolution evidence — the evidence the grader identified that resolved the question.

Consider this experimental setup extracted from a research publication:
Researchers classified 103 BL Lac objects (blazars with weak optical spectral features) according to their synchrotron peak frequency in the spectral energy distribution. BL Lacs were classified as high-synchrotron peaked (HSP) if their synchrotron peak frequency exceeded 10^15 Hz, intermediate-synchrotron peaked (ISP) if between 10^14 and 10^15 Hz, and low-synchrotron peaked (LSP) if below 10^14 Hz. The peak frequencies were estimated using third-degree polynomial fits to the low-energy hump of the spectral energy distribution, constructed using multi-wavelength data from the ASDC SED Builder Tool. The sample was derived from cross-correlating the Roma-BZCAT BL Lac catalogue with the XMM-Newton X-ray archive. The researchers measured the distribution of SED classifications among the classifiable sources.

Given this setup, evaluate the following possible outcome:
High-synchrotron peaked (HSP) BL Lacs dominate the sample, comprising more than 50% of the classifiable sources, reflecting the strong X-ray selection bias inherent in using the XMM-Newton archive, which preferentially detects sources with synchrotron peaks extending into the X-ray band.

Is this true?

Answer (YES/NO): YES